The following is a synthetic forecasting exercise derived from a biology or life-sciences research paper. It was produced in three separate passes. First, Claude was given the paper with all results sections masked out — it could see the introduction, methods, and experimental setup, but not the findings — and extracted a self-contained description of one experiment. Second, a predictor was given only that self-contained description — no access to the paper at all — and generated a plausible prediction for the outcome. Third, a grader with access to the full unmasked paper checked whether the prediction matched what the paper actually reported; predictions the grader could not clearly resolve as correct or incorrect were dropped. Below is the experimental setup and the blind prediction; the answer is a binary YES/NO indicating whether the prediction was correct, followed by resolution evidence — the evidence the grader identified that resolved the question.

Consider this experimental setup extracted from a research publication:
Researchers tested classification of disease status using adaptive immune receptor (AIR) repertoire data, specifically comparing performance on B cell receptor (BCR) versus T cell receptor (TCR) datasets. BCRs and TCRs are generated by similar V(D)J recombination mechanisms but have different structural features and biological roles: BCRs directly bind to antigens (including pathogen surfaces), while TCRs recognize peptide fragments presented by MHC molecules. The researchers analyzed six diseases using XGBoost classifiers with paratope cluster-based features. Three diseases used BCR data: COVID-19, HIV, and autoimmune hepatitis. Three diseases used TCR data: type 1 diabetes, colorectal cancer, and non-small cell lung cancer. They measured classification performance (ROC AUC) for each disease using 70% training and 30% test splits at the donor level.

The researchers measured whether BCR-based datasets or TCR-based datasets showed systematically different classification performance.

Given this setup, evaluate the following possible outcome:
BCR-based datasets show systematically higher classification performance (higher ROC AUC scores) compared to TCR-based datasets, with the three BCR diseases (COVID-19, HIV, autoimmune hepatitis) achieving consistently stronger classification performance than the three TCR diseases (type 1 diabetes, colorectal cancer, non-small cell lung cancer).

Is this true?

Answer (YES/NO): NO